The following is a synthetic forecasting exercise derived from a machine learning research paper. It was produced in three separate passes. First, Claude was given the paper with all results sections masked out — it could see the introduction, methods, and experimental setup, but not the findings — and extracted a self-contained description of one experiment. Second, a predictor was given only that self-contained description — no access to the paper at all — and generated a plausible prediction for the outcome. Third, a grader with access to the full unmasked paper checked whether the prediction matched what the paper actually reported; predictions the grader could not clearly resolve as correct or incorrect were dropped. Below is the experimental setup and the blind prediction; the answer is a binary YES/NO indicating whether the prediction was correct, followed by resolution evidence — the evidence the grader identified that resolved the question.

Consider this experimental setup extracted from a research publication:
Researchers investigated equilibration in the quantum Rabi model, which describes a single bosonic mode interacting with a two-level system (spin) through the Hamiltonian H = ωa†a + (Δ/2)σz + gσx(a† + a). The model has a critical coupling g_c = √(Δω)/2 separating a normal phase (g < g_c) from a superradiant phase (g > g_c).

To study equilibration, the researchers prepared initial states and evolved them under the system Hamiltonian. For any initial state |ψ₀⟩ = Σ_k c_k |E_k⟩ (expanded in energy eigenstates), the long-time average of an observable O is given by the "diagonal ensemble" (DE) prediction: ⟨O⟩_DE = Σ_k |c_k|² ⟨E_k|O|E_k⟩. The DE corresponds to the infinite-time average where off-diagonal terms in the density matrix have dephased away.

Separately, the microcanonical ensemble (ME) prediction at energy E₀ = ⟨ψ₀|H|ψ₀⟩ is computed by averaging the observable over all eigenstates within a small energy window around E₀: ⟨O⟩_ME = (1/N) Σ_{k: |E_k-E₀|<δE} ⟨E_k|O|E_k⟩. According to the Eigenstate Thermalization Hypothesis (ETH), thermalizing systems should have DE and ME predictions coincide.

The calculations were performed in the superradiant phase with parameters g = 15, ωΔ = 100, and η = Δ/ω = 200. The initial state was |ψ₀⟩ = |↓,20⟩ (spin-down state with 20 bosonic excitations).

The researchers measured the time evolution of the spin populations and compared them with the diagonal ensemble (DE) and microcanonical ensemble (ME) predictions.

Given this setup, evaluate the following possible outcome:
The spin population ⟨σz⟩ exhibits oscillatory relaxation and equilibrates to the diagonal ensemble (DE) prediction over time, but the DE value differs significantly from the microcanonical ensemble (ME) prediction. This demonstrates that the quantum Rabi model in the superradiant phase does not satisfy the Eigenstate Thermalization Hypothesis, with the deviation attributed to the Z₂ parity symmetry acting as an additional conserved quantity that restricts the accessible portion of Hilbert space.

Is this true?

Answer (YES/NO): NO